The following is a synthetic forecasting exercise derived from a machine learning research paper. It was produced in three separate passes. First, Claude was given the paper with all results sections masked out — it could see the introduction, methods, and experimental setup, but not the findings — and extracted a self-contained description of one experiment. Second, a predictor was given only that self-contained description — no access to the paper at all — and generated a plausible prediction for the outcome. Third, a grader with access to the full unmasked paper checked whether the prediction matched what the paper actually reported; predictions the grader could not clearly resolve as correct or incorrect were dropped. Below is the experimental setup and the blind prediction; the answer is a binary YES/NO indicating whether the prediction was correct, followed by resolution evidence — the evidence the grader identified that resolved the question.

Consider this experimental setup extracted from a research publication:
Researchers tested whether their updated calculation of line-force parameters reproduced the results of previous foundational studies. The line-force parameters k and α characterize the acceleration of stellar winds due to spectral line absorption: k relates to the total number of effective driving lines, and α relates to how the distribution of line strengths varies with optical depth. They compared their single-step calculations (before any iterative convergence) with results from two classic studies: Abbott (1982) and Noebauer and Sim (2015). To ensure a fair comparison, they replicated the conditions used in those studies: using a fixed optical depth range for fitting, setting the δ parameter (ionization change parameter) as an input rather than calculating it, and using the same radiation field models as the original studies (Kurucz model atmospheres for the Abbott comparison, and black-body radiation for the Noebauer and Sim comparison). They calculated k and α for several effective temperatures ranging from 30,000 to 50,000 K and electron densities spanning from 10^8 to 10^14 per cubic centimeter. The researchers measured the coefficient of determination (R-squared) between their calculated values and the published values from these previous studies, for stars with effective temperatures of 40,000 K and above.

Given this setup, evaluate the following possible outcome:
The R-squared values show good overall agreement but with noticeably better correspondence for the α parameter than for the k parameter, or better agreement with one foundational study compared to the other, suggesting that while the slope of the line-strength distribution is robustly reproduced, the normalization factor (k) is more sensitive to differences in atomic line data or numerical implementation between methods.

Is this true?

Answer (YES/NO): NO